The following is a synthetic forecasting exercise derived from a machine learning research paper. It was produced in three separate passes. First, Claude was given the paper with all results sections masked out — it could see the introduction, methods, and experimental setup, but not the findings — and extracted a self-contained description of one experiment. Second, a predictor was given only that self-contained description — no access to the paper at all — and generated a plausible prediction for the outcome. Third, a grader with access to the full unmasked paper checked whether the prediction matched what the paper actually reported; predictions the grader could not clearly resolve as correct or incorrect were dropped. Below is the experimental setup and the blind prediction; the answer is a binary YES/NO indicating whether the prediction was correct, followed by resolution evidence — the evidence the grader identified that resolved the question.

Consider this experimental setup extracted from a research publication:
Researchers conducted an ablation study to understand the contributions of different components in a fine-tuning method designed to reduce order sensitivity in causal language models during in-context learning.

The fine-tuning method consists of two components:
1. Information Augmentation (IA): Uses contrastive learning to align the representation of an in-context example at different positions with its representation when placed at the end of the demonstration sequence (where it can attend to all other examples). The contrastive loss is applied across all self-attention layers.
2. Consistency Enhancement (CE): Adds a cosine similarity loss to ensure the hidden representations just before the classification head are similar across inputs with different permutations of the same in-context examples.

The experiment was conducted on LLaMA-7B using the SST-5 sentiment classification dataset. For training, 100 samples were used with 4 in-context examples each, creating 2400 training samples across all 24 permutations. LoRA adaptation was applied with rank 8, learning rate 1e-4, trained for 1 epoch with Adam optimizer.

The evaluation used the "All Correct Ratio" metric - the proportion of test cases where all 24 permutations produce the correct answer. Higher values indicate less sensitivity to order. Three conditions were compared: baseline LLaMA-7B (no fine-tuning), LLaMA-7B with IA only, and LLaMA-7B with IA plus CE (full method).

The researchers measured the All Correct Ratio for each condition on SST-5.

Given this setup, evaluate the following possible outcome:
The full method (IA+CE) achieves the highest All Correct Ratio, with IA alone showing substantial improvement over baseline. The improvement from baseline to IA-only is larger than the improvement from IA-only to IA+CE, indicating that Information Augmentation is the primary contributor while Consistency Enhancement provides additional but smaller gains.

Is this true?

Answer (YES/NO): YES